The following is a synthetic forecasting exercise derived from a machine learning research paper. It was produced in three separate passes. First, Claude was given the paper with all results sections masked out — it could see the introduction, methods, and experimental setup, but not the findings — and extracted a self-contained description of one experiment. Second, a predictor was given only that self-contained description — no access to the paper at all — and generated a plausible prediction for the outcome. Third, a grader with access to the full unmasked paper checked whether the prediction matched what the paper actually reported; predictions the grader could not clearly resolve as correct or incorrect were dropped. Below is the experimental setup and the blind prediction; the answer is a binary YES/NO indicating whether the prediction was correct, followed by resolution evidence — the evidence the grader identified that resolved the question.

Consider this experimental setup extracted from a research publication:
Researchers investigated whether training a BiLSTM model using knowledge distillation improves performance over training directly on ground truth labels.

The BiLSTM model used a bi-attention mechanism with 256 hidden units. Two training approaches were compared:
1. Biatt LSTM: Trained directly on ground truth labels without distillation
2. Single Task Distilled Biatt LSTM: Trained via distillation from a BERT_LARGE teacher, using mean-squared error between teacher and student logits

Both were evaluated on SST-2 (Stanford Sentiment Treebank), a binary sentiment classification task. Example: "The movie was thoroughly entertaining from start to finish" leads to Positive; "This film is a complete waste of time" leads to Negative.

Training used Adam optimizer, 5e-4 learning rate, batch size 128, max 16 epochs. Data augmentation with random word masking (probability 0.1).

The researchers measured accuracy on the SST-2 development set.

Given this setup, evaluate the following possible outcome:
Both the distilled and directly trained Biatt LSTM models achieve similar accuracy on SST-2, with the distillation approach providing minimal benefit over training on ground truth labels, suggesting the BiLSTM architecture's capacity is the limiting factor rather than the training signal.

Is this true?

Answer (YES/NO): NO